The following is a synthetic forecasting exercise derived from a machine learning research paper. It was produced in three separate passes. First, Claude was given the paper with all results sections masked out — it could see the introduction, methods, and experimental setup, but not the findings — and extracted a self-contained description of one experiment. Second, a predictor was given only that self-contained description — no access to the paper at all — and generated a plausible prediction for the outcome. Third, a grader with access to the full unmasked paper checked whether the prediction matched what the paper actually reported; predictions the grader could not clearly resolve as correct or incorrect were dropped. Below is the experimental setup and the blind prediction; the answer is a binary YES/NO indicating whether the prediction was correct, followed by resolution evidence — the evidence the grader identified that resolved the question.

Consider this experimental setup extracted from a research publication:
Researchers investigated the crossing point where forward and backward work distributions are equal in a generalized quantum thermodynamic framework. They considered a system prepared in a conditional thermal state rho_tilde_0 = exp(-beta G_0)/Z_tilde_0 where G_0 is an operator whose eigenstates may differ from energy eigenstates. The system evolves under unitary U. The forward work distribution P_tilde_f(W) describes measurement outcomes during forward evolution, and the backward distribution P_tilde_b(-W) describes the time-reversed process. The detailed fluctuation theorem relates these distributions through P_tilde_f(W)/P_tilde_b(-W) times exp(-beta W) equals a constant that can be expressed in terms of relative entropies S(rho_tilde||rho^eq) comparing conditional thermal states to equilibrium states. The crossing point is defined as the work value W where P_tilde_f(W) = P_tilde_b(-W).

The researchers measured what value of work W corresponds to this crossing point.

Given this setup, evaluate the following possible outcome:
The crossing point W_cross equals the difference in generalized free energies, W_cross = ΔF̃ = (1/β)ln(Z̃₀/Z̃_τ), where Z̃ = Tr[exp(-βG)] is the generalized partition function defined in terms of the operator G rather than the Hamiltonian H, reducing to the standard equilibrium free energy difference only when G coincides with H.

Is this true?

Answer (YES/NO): YES